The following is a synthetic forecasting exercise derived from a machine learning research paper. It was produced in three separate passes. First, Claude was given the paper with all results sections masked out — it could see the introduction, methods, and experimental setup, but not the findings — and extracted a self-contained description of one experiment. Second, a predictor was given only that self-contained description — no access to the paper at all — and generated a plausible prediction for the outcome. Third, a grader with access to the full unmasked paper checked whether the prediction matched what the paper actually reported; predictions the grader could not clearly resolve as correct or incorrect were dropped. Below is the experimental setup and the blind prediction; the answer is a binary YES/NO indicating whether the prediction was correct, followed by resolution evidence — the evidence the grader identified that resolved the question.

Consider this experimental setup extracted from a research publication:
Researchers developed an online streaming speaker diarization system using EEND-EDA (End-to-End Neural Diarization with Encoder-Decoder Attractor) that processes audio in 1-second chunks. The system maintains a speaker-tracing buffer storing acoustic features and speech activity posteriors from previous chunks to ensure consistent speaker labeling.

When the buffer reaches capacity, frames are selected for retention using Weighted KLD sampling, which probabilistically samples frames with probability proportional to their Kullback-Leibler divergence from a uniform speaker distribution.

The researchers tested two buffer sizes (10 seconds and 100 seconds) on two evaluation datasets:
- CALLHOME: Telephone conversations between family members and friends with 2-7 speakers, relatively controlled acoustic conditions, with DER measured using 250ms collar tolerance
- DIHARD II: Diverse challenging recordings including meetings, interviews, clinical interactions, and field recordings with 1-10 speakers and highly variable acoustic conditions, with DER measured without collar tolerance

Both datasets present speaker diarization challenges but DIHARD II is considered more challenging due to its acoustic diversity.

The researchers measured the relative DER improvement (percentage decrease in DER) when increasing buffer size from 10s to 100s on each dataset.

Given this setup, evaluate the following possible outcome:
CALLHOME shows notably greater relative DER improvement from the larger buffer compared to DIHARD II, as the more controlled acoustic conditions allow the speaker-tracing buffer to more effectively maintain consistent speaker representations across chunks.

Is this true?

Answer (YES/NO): NO